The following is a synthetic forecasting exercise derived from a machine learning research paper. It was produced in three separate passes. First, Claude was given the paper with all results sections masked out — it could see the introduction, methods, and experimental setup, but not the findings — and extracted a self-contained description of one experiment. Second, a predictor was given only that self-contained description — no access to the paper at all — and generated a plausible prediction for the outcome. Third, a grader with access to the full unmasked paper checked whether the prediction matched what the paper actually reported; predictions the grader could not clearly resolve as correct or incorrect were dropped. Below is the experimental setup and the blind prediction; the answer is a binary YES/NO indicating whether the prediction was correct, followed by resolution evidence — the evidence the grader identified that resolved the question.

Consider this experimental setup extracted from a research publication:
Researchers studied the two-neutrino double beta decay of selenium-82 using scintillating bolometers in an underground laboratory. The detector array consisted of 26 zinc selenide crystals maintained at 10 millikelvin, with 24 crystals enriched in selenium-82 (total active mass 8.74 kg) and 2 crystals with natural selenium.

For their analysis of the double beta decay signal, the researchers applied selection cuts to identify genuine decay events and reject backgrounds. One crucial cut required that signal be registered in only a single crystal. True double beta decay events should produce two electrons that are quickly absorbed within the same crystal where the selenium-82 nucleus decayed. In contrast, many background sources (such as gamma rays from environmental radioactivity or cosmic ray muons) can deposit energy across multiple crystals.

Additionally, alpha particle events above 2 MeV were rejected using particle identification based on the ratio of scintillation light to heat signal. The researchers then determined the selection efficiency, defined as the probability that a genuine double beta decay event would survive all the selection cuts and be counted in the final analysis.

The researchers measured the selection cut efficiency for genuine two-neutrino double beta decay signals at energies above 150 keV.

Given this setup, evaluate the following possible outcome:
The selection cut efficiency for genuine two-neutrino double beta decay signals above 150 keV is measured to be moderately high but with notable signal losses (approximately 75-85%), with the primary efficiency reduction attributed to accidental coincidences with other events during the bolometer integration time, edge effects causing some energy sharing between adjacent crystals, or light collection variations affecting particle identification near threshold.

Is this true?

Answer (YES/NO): NO